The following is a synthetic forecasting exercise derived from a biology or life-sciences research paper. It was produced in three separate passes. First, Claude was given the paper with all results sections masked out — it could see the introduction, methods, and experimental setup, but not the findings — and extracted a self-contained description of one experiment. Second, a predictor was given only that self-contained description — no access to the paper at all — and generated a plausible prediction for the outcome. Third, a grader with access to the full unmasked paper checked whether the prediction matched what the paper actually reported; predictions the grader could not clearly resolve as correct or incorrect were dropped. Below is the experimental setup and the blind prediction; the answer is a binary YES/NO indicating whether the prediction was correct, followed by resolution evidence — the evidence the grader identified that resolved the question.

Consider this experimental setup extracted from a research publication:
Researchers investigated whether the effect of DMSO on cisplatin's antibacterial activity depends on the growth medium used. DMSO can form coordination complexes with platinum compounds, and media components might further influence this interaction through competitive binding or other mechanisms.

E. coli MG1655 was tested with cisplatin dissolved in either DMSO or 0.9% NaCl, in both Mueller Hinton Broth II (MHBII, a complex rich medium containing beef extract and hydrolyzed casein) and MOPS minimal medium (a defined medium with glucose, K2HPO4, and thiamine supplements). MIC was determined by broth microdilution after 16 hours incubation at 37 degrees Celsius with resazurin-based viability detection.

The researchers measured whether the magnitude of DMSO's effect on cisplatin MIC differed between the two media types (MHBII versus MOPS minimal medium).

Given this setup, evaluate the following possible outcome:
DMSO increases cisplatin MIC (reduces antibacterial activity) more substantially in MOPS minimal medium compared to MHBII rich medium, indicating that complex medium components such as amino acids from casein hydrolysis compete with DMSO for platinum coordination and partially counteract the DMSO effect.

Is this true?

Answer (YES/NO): NO